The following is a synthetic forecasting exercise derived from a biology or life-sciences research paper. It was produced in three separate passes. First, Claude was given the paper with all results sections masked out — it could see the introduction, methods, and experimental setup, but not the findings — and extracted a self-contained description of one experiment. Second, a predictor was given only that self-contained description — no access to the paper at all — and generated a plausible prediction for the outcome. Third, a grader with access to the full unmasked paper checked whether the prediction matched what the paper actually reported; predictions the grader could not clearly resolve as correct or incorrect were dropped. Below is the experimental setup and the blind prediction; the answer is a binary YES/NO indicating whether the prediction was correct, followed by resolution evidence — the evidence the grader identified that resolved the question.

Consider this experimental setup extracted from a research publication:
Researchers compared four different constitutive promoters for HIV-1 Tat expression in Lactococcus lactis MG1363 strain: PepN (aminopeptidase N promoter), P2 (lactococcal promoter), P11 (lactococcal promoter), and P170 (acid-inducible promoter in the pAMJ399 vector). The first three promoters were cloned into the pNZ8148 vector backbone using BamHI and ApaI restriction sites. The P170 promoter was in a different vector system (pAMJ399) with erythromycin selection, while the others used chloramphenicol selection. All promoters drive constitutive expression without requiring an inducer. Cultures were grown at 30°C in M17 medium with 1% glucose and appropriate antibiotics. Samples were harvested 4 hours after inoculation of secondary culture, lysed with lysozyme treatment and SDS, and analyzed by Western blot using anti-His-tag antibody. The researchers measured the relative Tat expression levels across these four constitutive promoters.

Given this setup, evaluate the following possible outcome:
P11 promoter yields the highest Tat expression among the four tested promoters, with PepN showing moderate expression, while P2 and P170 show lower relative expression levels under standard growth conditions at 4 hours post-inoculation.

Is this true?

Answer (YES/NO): NO